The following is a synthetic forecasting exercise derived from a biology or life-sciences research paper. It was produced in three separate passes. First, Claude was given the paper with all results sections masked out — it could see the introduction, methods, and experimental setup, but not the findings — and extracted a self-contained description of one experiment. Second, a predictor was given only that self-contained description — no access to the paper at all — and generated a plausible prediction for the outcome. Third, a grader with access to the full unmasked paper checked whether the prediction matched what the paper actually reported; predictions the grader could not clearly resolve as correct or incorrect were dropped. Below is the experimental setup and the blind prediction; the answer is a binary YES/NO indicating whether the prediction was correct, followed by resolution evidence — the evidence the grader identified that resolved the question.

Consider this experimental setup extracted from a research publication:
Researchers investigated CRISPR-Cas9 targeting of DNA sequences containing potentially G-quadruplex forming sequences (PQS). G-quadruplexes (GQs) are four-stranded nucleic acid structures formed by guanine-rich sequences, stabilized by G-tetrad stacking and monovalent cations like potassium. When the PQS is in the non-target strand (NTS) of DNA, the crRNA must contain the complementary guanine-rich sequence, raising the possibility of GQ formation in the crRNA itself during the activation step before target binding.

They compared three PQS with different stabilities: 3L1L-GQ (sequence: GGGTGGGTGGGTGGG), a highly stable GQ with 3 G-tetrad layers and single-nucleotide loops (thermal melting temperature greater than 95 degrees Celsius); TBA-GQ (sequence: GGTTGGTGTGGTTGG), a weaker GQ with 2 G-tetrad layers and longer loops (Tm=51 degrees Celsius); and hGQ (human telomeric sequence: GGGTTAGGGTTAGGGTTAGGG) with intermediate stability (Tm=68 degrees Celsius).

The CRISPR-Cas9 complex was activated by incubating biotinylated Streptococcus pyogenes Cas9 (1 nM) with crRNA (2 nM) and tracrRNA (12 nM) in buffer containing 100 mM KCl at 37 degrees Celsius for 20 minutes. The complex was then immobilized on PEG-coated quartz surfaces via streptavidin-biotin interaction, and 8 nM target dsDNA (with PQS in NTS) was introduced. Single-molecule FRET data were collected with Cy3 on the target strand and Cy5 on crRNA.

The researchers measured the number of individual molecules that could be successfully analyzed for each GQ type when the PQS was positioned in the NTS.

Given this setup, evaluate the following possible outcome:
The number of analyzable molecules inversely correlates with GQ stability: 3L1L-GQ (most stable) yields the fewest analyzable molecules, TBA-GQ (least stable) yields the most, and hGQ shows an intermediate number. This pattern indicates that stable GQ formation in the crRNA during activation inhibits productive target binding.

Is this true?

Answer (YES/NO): YES